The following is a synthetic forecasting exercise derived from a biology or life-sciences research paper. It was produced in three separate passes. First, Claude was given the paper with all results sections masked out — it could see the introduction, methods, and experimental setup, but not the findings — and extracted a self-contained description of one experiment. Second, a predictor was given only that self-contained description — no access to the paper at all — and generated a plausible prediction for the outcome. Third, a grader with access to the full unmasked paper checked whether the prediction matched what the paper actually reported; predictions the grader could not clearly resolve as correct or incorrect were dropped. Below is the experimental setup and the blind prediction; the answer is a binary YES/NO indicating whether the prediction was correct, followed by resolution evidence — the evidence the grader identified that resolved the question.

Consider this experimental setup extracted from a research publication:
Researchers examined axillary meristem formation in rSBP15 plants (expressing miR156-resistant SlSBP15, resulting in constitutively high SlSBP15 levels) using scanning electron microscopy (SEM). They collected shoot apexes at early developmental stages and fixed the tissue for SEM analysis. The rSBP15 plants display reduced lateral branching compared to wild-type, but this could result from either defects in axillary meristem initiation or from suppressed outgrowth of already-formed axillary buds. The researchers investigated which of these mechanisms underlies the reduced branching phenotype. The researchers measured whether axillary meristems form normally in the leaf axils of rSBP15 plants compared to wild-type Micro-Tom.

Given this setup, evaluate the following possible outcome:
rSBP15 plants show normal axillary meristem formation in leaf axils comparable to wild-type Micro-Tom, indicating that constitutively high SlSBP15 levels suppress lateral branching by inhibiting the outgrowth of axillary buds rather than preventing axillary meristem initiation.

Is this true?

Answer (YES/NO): NO